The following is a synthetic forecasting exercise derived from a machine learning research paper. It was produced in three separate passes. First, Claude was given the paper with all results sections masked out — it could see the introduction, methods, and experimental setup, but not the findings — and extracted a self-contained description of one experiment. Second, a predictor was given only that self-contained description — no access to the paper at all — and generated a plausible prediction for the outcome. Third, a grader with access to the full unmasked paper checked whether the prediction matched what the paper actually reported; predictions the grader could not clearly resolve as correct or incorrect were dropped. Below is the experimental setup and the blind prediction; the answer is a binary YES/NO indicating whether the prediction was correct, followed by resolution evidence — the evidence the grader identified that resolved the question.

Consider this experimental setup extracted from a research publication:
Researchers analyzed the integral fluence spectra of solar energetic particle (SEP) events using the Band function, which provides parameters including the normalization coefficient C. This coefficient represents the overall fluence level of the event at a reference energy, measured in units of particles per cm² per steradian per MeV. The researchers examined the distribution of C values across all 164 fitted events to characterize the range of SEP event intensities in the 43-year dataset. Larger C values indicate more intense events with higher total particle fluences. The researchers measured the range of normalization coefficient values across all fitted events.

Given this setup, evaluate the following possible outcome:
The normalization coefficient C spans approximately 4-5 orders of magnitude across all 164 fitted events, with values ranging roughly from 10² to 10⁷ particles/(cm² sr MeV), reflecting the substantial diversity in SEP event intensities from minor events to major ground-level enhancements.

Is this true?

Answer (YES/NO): NO